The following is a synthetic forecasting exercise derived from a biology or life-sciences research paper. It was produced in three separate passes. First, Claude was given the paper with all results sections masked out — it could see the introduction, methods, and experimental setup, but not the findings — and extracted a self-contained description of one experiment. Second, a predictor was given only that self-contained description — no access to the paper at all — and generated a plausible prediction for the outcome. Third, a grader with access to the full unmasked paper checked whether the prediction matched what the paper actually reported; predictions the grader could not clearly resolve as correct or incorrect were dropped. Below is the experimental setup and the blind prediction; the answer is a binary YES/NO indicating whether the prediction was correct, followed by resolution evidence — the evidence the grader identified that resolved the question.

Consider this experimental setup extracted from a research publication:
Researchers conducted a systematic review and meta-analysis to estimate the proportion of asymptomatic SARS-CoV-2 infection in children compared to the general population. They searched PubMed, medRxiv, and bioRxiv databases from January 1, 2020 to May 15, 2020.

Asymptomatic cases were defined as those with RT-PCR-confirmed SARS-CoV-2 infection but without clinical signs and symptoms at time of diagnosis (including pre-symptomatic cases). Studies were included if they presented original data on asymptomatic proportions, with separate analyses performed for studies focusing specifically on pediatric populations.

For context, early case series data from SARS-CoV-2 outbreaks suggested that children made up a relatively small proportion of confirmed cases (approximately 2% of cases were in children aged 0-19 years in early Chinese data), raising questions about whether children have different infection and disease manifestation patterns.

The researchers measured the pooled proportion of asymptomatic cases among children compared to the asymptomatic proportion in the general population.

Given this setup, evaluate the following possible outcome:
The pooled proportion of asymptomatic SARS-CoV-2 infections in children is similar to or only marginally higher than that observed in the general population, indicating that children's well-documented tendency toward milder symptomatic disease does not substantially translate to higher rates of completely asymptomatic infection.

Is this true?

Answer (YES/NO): NO